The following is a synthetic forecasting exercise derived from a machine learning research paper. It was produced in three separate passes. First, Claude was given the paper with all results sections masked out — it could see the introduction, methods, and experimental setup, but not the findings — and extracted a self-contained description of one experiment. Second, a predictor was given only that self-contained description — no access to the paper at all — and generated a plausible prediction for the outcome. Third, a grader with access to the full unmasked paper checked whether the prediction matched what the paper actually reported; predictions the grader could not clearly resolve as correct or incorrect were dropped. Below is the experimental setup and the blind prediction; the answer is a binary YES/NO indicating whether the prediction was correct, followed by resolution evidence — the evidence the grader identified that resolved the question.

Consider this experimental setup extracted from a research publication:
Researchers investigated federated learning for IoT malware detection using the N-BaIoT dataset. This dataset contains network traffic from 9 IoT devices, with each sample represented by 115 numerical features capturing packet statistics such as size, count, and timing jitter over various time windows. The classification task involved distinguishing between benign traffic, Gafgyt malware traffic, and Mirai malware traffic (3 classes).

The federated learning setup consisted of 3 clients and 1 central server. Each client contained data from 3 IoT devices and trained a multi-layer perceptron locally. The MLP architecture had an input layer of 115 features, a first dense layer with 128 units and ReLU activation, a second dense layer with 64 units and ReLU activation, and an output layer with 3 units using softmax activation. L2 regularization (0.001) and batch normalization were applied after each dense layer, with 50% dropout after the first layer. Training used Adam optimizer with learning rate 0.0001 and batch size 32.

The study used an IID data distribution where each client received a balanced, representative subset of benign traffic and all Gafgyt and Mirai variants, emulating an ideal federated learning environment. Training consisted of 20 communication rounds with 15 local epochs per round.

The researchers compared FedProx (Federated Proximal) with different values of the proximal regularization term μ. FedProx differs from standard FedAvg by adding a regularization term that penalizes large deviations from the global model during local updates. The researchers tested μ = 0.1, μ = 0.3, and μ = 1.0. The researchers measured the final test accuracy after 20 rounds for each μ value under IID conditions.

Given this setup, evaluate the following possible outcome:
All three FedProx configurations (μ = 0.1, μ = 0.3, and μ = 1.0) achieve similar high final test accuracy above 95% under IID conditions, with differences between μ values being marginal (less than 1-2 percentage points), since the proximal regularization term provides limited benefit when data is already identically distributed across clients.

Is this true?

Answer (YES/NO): NO